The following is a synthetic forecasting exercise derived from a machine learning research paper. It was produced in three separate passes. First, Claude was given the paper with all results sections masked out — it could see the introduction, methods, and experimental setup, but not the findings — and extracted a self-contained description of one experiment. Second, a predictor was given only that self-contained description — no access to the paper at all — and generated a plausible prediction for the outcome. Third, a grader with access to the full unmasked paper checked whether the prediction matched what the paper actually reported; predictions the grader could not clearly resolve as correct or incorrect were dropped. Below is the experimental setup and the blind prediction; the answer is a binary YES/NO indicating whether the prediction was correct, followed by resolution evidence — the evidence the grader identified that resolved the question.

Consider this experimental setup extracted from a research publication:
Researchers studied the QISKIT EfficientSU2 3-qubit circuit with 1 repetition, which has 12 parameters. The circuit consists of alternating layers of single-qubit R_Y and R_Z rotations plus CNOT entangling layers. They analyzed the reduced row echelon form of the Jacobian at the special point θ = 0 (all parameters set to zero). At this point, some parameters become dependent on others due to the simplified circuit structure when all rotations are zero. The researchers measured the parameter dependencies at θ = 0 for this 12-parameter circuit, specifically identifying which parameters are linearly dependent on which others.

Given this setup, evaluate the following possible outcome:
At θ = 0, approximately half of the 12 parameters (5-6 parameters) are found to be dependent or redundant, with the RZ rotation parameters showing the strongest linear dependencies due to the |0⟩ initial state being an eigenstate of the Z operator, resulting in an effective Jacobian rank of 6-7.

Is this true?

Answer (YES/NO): YES